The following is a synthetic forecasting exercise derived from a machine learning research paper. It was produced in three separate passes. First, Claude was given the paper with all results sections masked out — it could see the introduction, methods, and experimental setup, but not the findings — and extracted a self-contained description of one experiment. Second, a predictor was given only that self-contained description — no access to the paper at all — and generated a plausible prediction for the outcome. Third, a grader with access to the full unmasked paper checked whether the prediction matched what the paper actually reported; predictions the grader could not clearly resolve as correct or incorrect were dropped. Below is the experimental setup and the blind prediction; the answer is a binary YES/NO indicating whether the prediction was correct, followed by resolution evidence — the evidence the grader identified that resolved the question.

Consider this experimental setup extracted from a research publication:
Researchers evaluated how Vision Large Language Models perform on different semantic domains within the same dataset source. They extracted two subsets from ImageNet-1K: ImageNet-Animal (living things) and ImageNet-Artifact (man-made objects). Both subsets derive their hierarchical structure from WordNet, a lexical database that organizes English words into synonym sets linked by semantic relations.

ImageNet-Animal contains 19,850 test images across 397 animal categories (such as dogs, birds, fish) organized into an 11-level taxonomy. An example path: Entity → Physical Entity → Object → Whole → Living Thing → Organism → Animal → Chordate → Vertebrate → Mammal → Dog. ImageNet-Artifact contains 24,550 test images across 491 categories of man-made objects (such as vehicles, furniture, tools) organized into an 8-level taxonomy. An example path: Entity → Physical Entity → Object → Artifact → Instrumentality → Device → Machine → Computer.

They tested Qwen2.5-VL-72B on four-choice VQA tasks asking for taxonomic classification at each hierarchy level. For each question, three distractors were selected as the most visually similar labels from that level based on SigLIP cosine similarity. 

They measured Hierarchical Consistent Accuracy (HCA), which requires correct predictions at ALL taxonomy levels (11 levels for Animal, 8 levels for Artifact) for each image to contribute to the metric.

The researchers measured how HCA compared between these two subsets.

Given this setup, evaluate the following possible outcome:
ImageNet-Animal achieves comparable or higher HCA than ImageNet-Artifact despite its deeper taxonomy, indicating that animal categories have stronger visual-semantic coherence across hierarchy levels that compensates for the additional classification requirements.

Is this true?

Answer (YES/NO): YES